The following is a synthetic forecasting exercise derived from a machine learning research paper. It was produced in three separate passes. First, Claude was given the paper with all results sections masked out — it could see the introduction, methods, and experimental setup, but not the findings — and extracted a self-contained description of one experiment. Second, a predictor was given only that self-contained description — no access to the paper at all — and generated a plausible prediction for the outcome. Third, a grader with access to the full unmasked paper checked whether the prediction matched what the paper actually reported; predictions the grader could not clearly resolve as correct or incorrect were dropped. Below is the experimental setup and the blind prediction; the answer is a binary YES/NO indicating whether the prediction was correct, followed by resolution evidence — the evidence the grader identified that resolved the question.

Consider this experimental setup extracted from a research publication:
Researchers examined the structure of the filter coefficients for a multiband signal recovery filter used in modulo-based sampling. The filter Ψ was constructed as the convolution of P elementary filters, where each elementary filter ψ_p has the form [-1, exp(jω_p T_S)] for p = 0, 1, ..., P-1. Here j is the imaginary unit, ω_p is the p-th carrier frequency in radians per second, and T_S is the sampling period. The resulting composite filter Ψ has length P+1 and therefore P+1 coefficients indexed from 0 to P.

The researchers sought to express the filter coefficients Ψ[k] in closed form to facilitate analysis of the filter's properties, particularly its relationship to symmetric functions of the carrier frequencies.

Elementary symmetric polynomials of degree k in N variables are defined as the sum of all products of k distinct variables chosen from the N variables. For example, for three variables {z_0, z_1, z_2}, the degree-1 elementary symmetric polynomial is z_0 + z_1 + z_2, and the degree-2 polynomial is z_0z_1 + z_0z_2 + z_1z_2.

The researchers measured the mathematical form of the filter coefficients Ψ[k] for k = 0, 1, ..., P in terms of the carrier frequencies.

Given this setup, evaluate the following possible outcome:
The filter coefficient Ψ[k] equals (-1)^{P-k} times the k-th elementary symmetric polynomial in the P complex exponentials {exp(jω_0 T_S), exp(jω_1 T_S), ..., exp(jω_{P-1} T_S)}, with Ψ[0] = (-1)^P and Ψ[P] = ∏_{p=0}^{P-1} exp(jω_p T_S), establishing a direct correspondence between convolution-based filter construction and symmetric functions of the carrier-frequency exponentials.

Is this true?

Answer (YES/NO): NO